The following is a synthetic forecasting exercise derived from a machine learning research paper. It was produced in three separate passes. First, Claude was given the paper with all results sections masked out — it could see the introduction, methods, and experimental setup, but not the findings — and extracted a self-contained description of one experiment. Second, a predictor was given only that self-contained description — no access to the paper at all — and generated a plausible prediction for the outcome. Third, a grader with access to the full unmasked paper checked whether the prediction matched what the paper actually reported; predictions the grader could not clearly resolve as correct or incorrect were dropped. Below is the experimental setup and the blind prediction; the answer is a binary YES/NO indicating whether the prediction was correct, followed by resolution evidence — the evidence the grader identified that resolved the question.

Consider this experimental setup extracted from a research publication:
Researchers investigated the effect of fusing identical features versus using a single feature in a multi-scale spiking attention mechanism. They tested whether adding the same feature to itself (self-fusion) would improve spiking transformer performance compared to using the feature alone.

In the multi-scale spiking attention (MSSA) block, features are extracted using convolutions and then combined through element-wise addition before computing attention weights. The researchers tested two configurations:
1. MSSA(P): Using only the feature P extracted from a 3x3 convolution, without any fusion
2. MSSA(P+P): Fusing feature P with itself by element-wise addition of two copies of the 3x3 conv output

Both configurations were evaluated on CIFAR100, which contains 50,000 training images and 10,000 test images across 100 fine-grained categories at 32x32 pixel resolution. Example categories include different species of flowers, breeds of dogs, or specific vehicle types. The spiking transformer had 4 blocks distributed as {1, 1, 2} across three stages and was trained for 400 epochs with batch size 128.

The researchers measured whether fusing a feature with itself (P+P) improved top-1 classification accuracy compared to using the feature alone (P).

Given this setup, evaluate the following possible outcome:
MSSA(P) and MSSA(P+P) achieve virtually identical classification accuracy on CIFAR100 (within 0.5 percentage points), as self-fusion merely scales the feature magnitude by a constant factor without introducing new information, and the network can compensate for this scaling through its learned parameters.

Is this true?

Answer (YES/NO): YES